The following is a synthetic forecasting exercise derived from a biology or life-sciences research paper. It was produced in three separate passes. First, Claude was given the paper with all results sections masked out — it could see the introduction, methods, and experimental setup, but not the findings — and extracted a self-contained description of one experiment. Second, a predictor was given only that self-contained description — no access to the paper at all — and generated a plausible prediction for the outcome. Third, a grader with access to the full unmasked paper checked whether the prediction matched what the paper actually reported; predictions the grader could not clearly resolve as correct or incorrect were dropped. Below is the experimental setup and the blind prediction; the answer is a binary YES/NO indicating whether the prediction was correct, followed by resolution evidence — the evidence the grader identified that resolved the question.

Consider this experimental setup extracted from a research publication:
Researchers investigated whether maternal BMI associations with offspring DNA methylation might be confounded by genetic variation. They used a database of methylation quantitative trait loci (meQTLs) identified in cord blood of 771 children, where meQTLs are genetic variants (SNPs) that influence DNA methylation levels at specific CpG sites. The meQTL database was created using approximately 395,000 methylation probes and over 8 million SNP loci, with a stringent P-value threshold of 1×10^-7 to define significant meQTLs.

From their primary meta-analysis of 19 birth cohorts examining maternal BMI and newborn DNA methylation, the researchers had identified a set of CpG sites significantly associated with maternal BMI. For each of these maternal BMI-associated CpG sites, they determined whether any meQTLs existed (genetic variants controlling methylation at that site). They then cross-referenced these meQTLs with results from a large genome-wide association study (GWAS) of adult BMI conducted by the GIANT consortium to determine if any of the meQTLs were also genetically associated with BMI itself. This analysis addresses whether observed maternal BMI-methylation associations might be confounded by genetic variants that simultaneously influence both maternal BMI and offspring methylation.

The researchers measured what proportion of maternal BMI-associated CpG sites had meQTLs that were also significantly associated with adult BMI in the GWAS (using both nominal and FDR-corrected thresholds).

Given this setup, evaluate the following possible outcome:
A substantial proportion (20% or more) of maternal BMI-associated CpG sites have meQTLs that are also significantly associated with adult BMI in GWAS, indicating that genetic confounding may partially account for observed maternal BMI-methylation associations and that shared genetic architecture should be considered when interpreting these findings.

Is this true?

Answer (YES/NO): NO